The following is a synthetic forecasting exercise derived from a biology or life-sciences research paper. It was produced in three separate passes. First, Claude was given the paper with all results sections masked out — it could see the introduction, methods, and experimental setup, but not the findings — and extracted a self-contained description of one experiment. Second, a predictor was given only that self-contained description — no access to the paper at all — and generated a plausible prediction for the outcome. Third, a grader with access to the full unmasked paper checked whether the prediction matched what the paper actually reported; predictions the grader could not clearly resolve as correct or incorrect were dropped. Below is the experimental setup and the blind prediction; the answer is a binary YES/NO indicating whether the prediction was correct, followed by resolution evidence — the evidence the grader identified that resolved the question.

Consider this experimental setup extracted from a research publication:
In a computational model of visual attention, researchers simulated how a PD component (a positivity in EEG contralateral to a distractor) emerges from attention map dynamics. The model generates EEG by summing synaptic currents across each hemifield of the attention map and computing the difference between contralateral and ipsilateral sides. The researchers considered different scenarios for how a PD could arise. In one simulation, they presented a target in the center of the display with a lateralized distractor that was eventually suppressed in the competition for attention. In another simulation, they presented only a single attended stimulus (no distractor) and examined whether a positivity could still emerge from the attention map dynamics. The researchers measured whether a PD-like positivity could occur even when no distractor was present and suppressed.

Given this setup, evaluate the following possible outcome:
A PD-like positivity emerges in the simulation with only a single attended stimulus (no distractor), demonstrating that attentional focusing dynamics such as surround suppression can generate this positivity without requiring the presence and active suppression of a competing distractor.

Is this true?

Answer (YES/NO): YES